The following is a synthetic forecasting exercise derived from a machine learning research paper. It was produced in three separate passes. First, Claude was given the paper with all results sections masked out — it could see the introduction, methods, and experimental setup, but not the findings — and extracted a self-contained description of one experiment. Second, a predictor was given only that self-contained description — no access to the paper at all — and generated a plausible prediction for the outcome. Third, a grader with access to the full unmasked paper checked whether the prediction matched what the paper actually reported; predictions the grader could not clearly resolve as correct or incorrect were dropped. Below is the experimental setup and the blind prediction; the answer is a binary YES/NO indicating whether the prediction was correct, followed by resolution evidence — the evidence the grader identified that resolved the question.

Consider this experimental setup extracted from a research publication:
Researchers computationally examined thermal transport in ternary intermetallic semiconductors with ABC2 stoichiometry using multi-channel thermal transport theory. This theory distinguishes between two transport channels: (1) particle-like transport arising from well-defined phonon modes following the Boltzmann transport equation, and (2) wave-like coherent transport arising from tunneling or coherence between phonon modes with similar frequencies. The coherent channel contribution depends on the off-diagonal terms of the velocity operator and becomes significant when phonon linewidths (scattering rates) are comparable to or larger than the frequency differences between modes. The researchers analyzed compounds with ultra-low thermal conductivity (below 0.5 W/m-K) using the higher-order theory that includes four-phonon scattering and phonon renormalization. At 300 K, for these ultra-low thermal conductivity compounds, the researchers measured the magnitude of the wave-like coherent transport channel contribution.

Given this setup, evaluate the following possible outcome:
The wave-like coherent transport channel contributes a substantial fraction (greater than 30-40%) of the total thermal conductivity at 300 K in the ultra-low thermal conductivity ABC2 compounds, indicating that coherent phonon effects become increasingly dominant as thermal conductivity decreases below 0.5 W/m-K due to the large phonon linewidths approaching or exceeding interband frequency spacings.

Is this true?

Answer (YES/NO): NO